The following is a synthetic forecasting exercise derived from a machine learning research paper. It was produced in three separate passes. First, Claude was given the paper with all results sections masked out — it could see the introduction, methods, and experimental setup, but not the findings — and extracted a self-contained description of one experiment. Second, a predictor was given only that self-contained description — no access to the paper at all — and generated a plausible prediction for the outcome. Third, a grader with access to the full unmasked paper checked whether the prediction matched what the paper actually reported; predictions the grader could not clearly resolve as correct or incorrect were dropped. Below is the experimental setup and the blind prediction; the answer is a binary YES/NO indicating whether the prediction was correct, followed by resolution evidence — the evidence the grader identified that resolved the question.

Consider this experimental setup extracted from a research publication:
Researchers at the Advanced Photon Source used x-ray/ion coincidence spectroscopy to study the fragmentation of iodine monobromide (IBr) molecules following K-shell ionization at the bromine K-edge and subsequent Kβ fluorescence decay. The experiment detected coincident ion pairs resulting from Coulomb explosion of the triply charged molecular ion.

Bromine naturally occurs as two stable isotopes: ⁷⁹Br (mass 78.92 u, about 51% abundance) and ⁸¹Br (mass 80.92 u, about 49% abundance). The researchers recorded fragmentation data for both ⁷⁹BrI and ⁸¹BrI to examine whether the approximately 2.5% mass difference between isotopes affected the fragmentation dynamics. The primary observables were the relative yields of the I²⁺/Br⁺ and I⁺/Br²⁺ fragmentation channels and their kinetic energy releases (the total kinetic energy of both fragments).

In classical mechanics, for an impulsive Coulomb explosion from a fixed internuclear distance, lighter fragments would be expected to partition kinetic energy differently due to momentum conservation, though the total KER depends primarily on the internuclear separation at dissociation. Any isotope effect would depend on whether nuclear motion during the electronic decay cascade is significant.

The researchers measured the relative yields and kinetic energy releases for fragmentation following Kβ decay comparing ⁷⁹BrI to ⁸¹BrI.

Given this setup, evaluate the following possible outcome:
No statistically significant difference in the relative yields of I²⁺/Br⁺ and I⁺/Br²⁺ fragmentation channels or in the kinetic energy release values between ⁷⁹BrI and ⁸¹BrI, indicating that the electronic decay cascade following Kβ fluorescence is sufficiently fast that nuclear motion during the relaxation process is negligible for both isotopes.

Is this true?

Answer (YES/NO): YES